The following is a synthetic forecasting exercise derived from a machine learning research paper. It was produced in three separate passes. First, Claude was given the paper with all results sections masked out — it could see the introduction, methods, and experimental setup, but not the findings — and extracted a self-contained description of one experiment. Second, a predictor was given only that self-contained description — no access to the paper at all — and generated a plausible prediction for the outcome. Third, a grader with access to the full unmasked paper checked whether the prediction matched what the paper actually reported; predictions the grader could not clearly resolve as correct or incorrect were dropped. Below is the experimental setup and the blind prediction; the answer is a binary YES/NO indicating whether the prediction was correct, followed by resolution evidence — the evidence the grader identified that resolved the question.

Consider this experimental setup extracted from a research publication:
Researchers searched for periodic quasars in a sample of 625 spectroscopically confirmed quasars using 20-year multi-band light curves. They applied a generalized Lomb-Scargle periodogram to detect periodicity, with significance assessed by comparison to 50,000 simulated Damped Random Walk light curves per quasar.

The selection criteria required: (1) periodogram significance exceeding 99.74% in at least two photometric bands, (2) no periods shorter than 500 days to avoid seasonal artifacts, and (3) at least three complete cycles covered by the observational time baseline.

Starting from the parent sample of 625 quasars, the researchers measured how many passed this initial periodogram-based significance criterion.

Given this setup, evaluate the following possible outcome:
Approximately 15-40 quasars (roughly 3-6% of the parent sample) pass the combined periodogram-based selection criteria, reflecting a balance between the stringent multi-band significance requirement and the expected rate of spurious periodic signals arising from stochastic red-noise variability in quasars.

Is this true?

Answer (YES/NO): NO